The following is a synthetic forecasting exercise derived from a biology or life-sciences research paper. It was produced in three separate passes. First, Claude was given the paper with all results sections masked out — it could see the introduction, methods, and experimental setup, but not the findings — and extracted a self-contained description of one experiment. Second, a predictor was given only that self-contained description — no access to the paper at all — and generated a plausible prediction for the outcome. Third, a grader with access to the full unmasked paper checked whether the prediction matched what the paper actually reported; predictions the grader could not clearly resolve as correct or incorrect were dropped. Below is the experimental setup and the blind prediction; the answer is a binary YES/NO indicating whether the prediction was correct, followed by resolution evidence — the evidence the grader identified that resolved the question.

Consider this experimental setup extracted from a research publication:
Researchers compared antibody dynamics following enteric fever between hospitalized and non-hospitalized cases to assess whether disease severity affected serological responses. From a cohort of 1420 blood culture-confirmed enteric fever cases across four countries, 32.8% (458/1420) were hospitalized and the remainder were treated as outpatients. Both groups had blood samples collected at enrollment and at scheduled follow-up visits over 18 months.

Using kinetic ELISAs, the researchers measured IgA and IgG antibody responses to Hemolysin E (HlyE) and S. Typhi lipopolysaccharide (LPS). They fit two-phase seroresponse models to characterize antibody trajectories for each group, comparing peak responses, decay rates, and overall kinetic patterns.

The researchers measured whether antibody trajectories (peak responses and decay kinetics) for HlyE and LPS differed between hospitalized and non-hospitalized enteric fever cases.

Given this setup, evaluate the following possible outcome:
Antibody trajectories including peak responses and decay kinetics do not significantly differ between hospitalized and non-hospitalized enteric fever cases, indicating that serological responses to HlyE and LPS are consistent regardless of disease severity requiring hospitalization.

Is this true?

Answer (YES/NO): YES